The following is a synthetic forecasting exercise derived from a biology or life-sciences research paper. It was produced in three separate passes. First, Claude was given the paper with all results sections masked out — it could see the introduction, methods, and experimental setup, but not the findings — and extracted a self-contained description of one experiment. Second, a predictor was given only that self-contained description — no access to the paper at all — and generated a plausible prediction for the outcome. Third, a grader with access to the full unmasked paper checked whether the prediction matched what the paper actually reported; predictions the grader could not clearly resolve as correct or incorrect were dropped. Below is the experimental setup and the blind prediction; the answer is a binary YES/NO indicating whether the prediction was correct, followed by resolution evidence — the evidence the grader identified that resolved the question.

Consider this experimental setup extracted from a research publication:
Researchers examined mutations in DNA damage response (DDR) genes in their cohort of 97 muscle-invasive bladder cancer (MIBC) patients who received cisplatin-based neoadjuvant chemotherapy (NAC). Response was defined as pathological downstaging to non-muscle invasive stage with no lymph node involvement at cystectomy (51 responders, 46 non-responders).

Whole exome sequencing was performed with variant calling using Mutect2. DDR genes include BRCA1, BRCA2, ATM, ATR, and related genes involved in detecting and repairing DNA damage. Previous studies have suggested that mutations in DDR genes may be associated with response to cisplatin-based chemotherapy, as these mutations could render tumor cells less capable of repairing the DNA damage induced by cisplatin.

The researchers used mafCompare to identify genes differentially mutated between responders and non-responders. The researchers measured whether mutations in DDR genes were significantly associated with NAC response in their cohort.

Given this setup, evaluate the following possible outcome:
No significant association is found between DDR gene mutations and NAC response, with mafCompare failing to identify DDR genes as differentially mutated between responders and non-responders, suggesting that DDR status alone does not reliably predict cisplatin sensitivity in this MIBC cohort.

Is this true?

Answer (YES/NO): YES